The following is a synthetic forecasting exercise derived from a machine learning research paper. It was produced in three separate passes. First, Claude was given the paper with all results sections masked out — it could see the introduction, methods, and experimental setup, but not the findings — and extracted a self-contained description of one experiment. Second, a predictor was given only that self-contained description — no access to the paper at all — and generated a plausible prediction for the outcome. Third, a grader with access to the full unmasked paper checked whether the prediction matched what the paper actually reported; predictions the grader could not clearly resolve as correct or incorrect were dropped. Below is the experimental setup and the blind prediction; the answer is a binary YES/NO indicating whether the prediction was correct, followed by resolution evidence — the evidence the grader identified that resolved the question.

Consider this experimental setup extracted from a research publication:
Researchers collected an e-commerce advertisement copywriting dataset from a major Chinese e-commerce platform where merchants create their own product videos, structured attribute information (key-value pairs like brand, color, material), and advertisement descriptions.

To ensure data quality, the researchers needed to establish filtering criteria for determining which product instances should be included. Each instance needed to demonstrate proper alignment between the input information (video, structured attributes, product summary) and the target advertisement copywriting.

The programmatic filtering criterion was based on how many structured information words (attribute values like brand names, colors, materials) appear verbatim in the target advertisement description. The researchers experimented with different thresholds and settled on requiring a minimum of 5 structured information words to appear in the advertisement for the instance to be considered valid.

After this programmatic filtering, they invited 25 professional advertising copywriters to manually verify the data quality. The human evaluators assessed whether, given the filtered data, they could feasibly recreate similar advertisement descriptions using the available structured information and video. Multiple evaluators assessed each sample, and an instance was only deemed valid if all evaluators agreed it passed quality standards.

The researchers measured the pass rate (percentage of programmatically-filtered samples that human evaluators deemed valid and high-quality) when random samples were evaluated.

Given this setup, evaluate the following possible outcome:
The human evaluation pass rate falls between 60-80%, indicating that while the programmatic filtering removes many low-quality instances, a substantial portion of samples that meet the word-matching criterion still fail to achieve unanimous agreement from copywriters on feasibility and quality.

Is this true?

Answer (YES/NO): YES